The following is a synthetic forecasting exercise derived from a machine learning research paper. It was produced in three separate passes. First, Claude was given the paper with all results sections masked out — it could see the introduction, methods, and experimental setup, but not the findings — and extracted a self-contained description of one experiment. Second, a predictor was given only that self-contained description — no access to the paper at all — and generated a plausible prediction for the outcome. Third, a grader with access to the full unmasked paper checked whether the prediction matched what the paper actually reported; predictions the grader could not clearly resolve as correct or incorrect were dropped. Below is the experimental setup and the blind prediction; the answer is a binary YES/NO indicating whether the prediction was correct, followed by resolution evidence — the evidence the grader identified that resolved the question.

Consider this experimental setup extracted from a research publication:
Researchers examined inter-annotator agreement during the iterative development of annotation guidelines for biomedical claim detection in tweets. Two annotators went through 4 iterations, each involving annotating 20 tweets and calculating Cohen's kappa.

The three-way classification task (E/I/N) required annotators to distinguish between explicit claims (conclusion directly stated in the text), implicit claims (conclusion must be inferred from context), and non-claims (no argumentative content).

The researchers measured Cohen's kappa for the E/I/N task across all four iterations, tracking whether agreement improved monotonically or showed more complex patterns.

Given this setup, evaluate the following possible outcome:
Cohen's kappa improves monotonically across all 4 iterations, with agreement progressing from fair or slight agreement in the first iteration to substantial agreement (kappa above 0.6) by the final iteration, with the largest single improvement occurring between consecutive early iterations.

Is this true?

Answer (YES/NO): NO